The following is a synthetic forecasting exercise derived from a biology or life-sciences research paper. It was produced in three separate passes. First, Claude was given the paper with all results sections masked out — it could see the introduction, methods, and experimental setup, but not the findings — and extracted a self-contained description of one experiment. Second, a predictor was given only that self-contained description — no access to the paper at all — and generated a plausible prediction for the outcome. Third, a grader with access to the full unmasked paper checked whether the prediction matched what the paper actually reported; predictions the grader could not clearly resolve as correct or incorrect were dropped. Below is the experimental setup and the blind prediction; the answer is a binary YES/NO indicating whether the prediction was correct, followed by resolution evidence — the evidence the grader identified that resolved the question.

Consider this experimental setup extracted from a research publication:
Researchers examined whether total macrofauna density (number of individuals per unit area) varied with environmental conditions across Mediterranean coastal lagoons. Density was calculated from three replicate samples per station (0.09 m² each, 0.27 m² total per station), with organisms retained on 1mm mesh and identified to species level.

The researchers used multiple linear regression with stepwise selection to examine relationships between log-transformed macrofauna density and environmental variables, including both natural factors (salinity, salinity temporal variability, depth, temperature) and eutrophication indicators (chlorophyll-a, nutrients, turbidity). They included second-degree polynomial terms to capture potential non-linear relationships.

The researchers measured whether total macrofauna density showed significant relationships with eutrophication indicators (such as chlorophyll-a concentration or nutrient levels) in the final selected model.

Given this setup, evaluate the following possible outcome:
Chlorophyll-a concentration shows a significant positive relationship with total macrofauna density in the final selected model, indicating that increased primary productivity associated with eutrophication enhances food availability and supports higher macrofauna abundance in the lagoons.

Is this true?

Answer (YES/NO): NO